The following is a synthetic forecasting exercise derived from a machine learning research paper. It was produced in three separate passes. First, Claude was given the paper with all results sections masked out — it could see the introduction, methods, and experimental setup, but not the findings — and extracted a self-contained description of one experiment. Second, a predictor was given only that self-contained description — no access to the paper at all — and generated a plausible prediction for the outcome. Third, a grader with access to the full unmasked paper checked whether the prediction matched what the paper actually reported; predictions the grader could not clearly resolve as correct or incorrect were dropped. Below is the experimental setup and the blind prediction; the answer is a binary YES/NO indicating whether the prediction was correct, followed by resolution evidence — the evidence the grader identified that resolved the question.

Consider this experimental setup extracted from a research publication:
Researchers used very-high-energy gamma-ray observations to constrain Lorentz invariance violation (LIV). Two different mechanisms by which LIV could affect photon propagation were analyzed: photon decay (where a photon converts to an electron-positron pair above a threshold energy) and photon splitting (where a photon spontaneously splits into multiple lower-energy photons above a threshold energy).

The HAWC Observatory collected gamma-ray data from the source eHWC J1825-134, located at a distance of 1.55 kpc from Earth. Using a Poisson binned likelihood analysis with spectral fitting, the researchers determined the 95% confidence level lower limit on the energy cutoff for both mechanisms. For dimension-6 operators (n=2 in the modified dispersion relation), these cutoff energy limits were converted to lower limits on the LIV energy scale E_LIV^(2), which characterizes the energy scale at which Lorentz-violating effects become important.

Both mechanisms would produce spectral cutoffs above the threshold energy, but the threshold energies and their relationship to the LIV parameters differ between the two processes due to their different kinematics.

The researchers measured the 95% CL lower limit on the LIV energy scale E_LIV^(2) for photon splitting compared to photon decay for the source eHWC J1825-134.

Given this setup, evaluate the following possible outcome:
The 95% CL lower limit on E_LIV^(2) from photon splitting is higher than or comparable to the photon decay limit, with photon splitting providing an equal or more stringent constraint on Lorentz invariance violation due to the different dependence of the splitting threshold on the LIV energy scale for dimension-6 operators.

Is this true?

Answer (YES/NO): YES